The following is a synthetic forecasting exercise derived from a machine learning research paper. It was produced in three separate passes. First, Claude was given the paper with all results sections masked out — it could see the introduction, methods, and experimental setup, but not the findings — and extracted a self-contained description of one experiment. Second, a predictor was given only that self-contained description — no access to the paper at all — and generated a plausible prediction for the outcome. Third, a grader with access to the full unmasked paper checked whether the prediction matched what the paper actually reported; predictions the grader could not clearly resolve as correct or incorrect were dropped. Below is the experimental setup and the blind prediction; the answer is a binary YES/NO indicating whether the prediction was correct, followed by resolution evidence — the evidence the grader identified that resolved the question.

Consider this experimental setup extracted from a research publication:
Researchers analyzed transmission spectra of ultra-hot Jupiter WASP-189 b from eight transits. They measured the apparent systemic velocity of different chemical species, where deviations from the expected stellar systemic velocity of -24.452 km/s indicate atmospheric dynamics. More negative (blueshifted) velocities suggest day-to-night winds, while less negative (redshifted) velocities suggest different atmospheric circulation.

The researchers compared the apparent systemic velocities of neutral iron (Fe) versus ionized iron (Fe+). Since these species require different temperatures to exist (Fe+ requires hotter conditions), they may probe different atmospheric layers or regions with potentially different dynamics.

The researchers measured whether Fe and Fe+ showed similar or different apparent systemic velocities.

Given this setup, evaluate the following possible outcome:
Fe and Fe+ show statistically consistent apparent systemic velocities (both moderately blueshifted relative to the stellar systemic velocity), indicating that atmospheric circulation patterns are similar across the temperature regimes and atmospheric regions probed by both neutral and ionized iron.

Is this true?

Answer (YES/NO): NO